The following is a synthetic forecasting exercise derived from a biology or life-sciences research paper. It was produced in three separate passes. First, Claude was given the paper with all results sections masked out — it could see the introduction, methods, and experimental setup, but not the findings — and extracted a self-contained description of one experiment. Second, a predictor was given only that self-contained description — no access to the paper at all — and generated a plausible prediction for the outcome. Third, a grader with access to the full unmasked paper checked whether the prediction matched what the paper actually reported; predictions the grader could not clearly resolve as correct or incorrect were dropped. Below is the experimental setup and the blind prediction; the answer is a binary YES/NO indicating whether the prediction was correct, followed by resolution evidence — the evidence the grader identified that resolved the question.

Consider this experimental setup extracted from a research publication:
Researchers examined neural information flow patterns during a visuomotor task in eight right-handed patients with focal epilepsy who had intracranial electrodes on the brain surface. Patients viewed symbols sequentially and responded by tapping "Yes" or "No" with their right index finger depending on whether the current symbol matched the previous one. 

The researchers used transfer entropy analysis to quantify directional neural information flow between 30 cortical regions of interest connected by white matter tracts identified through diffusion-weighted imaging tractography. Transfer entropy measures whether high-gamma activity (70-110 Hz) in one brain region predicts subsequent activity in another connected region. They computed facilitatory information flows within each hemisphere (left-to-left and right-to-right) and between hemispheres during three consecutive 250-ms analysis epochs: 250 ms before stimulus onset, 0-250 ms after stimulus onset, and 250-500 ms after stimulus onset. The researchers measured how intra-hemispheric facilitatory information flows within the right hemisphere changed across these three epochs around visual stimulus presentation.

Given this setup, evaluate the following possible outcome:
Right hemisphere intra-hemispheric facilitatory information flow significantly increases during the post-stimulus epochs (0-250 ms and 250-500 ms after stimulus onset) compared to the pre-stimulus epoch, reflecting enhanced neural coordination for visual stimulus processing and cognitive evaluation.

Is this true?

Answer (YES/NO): YES